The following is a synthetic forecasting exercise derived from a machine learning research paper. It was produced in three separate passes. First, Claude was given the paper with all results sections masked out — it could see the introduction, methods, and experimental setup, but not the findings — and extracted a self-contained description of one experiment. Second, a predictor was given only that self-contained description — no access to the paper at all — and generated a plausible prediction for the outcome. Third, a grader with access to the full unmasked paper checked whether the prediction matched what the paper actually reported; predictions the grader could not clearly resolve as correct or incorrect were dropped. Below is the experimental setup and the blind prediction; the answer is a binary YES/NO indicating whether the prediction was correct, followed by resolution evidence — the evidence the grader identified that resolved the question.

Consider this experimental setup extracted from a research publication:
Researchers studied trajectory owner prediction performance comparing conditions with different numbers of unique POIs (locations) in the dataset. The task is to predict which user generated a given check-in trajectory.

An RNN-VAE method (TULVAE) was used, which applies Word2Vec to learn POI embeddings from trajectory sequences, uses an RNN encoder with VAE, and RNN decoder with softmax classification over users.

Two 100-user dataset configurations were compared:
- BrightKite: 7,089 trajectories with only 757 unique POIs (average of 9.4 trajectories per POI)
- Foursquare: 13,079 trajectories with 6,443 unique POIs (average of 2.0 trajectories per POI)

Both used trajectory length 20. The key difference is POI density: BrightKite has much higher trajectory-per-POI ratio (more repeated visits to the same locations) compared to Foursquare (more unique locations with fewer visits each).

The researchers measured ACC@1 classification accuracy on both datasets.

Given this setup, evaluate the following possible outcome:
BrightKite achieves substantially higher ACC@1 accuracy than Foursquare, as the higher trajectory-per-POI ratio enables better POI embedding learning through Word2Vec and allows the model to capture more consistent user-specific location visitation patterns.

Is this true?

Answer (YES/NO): YES